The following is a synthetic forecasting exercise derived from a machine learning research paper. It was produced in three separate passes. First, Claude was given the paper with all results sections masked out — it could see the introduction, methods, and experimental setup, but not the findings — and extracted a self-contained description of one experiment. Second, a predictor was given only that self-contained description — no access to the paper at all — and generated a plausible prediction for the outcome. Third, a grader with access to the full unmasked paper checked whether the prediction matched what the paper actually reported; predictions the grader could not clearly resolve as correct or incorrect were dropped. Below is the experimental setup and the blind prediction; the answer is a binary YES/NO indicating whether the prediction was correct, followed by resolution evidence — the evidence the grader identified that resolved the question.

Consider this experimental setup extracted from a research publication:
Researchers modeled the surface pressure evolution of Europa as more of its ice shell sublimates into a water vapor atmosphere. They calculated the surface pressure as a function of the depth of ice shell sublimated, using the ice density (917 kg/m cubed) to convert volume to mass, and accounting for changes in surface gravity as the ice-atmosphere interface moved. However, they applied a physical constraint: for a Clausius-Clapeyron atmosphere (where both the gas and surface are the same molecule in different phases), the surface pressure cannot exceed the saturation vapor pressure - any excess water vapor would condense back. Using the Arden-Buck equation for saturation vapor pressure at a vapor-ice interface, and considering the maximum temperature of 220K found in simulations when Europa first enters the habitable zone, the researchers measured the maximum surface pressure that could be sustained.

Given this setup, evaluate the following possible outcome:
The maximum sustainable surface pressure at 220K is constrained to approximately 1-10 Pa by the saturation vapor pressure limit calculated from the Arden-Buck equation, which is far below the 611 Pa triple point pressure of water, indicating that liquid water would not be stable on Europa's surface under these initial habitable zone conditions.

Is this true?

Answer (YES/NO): YES